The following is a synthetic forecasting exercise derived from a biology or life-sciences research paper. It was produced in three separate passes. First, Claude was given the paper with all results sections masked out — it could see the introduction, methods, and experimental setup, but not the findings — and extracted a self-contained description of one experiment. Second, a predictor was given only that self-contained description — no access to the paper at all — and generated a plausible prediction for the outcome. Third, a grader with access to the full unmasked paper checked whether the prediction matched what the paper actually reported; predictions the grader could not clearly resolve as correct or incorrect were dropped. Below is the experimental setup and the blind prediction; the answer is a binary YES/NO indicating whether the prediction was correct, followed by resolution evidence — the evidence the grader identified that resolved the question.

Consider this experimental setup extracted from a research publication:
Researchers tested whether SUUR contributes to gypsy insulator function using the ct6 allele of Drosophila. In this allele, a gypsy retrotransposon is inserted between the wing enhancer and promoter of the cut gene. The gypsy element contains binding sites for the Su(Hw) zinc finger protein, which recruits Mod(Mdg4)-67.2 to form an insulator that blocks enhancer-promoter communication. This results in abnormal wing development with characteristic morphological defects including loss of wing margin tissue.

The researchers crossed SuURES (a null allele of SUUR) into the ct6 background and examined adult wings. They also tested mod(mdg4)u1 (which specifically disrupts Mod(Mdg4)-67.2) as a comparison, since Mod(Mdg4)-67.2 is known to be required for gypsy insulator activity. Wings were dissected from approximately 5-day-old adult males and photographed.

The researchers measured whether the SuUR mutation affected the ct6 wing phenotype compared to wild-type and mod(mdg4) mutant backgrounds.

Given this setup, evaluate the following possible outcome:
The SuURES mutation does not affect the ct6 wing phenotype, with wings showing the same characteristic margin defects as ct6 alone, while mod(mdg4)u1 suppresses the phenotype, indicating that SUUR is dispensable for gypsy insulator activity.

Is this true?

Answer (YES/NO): NO